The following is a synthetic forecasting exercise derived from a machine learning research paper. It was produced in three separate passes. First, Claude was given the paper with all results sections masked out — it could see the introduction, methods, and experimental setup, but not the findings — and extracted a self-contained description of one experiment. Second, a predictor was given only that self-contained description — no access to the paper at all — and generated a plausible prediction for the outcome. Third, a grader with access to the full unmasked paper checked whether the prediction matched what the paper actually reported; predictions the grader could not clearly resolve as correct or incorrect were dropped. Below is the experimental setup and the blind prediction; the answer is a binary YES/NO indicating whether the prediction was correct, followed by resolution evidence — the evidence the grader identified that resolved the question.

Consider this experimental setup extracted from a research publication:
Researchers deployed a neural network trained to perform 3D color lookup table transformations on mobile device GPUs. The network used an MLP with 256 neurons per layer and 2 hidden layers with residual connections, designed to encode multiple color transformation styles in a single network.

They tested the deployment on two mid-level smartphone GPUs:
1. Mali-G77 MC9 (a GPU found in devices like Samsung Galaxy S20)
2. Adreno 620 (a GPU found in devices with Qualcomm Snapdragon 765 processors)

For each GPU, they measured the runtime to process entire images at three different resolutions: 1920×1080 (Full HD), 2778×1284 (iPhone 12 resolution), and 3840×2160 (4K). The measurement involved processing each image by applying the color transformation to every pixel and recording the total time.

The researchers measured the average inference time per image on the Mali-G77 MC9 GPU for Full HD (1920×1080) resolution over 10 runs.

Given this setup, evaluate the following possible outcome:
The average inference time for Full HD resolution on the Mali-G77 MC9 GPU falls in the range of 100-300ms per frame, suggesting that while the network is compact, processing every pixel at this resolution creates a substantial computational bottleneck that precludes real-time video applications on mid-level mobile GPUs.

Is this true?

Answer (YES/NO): NO